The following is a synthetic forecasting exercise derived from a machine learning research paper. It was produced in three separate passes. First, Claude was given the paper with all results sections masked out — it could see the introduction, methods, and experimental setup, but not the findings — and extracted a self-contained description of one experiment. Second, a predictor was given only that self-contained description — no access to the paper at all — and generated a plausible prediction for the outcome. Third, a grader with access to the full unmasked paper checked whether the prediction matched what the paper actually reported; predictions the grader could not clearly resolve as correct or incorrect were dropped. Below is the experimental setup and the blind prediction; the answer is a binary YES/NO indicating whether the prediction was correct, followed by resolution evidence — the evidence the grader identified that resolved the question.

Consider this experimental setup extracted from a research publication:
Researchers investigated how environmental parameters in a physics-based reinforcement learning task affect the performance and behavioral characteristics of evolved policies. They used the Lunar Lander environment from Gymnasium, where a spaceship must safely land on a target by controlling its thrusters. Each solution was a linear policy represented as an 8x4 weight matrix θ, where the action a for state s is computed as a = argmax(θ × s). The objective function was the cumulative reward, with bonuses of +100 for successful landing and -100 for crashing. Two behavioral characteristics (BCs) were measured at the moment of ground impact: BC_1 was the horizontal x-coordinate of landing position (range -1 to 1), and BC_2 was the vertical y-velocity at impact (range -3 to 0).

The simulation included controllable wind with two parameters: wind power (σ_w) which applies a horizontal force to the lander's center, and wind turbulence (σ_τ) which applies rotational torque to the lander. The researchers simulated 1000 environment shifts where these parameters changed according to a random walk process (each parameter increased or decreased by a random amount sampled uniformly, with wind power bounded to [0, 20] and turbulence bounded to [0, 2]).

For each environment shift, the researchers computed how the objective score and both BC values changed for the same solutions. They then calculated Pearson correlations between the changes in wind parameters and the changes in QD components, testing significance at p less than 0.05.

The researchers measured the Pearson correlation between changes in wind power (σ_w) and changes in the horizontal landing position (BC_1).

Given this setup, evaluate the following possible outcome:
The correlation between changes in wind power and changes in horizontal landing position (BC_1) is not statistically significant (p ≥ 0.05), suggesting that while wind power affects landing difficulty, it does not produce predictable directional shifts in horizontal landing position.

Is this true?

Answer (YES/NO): NO